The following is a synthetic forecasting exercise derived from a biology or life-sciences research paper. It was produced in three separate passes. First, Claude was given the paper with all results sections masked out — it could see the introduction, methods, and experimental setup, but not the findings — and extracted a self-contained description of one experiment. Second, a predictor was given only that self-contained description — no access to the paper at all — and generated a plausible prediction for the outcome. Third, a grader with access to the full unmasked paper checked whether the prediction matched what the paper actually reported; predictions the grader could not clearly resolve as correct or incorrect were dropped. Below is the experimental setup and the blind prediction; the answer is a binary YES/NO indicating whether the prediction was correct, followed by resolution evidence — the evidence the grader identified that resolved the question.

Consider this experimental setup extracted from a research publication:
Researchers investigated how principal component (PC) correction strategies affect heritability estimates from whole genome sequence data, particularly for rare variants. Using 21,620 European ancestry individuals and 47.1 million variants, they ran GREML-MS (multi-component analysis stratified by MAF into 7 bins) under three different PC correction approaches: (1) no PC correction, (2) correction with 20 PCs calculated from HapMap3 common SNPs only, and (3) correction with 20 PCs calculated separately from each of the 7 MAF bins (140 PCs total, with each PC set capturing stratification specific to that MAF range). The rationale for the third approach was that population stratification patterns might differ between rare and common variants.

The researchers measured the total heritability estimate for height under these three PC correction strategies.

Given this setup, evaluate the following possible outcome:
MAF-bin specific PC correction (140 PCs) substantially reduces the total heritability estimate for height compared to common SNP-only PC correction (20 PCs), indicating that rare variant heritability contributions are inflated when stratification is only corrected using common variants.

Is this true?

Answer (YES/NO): NO